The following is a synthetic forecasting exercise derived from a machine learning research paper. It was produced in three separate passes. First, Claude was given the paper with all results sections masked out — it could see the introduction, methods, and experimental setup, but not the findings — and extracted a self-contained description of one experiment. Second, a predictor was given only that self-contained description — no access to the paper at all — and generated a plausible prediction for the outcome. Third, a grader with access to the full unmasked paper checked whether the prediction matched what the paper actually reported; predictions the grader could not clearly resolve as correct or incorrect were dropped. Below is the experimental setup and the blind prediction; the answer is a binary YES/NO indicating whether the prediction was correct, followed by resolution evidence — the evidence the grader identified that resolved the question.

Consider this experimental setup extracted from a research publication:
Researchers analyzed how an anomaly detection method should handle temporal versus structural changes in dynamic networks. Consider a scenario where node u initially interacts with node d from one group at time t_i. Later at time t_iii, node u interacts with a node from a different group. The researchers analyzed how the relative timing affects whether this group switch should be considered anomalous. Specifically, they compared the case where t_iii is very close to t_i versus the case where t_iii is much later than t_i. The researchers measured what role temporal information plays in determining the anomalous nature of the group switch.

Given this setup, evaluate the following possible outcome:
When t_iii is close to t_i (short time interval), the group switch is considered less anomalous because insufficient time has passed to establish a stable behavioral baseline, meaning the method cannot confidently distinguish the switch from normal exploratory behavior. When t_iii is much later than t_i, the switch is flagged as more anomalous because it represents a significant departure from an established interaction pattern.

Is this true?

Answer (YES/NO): NO